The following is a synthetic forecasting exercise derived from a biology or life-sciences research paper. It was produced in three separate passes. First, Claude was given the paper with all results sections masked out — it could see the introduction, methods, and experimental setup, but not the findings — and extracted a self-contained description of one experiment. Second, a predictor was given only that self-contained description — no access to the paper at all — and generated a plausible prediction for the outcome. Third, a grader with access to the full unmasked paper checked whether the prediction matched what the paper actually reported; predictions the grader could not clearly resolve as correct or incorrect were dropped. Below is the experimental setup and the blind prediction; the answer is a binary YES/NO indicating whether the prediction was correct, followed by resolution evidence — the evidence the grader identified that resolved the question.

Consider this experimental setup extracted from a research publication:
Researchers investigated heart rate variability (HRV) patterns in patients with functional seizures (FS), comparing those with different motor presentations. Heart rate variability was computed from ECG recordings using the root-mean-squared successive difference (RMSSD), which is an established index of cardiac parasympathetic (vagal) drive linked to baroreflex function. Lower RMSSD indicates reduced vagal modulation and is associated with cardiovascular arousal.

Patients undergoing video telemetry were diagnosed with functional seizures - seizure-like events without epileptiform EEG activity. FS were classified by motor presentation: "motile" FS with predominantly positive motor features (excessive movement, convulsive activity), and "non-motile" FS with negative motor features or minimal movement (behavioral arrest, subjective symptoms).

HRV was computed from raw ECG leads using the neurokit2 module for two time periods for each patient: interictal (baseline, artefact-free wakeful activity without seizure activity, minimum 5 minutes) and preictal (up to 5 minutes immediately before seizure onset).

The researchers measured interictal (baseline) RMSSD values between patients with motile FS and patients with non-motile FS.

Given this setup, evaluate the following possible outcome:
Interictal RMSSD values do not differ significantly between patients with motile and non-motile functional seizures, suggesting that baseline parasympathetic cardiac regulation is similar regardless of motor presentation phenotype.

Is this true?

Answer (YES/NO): NO